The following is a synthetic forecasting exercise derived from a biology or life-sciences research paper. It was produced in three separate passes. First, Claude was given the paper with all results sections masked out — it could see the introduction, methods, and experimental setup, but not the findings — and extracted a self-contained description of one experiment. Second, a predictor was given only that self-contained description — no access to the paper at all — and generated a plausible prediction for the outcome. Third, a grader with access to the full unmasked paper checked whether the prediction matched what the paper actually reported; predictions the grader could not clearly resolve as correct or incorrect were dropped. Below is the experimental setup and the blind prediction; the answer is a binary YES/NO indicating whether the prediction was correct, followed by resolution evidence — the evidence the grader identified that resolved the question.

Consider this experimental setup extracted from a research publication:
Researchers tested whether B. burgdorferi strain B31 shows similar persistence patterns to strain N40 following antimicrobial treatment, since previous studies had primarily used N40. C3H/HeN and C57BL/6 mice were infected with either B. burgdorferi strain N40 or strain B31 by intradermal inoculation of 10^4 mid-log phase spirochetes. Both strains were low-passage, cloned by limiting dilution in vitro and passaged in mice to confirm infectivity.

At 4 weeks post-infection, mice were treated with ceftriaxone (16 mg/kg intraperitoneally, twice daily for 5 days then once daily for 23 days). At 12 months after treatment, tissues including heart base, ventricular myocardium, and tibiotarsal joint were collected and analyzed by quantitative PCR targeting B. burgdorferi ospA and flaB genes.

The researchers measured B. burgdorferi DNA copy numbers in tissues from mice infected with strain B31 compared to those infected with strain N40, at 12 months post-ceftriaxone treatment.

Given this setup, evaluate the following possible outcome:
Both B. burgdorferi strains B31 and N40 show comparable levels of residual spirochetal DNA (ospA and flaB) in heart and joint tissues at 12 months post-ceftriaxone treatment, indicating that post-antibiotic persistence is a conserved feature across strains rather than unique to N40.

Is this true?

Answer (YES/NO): YES